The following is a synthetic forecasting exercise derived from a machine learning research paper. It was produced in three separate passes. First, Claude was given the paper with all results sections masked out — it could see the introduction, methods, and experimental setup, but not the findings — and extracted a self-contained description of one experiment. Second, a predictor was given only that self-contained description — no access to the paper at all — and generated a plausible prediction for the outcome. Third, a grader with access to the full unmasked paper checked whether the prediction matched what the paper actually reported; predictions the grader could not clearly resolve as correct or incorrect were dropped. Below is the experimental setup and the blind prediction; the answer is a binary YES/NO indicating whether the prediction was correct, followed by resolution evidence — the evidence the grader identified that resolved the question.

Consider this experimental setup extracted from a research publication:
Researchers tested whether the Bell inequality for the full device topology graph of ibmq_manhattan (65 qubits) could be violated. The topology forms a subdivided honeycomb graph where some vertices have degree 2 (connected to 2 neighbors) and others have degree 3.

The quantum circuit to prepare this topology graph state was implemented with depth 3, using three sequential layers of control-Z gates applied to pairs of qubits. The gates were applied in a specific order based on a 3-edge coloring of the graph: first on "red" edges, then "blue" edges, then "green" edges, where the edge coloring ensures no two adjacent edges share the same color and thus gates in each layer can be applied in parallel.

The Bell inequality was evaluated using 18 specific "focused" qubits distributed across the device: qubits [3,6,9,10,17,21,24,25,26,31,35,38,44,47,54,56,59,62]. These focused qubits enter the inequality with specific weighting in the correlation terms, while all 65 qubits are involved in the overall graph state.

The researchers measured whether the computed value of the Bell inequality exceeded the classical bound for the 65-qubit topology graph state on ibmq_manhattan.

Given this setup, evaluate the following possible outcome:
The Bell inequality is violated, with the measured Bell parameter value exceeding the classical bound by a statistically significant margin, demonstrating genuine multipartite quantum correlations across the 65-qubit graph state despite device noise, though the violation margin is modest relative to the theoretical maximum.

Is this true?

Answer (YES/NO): YES